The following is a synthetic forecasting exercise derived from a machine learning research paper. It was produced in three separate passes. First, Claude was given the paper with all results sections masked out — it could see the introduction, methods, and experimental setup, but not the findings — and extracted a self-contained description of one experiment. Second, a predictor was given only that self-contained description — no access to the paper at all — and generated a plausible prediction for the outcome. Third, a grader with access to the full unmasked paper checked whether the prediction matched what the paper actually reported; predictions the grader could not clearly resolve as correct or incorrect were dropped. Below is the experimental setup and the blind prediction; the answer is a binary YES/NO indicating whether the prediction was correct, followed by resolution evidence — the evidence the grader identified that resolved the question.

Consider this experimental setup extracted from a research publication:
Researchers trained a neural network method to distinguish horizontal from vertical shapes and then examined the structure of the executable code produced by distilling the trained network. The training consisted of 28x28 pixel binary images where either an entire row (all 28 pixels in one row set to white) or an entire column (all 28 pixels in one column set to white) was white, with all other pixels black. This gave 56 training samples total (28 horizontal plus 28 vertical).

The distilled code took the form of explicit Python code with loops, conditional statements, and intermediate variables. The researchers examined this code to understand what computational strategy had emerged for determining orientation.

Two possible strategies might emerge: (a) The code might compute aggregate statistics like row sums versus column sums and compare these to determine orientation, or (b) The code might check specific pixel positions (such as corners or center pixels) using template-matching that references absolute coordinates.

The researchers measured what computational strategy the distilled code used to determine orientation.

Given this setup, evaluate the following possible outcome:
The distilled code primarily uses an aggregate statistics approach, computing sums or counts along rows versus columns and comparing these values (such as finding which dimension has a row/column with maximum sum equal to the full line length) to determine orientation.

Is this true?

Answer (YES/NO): YES